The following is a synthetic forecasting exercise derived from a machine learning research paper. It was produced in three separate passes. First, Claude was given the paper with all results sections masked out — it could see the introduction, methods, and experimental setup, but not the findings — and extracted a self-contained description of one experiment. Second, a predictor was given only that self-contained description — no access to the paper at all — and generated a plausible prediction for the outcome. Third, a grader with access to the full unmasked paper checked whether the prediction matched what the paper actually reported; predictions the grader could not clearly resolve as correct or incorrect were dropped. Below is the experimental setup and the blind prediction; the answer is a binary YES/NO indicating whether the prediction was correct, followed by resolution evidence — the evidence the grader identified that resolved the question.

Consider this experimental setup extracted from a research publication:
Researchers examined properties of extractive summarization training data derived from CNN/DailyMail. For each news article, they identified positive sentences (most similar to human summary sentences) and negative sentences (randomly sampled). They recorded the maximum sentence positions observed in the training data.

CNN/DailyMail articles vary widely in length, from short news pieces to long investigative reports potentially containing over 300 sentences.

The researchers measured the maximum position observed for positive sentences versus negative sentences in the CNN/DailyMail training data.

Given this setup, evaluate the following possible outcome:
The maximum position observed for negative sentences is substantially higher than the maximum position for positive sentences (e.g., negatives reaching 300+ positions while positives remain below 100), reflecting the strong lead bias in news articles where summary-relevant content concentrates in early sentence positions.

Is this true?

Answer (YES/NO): NO